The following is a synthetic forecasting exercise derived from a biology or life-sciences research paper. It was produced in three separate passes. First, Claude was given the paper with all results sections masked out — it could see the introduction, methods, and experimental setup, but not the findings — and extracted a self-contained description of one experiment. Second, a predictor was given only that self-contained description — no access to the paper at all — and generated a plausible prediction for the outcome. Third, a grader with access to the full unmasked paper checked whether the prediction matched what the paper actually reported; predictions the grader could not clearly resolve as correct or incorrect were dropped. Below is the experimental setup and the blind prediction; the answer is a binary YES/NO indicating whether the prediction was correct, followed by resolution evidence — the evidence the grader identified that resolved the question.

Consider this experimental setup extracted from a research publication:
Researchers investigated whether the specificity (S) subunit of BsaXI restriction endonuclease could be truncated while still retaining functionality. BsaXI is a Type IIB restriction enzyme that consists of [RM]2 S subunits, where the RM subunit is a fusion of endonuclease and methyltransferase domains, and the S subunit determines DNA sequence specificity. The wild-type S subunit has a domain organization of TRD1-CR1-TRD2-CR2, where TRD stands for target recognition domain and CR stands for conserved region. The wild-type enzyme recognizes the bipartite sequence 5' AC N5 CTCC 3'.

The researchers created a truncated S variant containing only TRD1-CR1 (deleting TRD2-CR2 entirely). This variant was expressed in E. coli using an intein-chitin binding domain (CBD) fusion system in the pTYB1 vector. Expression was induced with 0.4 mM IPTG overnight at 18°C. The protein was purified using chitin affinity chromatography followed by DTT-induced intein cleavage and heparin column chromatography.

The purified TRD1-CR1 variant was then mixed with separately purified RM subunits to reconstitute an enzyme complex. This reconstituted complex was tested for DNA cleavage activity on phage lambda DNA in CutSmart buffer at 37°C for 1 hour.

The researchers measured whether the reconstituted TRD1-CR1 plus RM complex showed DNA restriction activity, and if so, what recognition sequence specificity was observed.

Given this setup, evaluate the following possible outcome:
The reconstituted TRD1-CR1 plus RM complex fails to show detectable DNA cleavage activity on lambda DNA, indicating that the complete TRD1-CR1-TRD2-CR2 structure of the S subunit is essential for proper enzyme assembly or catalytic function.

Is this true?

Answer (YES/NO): NO